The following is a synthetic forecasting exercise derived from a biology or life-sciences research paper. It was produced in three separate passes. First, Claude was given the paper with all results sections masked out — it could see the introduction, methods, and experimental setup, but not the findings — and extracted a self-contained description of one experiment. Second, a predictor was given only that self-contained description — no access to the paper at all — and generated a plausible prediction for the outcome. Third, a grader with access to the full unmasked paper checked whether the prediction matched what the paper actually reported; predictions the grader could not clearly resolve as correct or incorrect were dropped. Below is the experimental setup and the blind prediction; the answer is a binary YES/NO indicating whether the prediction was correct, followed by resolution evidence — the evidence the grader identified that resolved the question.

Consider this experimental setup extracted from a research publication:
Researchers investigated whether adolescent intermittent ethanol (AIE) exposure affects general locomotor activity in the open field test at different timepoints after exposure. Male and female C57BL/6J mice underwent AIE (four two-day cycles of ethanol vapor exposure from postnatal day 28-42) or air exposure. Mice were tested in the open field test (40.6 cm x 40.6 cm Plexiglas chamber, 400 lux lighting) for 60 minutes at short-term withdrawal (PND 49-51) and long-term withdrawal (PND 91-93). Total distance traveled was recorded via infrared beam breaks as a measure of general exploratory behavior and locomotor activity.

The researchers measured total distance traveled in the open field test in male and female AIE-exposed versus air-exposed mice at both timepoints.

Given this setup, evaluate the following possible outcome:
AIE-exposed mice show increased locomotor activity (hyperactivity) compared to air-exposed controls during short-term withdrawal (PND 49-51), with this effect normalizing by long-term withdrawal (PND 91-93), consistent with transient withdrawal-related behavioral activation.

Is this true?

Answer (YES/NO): NO